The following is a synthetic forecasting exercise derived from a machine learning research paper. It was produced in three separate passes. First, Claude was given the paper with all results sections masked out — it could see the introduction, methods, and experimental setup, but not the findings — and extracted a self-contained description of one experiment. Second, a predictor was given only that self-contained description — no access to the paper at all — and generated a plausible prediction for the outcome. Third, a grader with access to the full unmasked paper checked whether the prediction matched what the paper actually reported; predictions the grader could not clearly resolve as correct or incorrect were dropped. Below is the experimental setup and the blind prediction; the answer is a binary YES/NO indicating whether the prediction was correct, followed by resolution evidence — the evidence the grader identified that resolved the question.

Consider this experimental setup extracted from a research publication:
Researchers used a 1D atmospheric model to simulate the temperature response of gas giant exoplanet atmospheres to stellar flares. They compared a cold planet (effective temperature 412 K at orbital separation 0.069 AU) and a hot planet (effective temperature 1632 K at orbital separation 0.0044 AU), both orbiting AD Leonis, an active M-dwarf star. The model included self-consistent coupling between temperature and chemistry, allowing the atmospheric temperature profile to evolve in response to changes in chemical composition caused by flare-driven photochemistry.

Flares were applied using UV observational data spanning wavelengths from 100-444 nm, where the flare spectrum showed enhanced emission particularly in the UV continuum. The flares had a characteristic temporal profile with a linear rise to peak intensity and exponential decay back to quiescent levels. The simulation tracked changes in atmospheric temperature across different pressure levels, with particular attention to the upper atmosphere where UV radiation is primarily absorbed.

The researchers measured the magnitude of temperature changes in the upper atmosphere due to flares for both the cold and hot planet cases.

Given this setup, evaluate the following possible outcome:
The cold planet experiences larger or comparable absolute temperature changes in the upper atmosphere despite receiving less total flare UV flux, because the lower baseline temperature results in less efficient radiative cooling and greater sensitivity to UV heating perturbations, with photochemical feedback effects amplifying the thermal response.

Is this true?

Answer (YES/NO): NO